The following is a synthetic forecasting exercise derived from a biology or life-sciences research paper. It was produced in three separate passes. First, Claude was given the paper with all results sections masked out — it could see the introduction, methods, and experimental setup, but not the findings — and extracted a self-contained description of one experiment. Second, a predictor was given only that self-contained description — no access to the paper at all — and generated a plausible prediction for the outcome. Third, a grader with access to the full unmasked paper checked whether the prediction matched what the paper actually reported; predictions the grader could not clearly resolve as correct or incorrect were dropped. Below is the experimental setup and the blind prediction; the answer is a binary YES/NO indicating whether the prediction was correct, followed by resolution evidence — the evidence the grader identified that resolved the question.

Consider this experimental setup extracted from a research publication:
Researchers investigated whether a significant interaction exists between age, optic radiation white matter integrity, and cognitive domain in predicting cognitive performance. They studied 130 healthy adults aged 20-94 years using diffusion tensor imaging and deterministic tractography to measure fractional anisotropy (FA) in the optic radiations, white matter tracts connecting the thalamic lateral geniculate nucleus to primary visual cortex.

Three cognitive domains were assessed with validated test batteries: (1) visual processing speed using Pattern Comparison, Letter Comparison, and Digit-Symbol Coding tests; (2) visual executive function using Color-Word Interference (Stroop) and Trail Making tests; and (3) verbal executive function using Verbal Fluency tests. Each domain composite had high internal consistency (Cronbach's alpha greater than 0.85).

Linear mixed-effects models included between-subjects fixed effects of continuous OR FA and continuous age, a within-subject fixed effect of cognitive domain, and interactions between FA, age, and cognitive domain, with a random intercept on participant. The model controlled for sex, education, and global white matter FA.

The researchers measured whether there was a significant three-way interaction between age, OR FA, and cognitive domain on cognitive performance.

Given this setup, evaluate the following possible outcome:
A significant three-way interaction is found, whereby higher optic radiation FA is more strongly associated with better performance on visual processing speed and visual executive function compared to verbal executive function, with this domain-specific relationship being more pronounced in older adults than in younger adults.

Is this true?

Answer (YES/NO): NO